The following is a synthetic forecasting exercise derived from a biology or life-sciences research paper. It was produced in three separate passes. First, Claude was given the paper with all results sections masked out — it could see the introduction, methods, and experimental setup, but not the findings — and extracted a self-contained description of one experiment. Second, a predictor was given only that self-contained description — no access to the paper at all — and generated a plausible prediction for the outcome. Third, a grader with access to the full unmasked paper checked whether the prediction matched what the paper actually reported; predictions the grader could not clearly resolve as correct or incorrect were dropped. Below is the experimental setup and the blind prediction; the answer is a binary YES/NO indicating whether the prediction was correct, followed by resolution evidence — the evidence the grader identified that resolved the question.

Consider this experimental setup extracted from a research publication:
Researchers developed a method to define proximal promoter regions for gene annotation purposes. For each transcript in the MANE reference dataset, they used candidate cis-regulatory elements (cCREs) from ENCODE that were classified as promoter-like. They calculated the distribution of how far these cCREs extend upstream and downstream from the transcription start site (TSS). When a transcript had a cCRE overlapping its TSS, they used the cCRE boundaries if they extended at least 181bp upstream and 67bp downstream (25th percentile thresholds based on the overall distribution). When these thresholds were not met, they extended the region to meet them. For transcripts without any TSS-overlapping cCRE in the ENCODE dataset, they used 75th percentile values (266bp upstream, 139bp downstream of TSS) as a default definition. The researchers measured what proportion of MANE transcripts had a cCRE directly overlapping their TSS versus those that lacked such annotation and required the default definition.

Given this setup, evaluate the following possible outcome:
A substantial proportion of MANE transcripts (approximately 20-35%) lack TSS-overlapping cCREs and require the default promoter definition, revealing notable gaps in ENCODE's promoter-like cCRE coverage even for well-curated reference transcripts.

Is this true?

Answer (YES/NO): YES